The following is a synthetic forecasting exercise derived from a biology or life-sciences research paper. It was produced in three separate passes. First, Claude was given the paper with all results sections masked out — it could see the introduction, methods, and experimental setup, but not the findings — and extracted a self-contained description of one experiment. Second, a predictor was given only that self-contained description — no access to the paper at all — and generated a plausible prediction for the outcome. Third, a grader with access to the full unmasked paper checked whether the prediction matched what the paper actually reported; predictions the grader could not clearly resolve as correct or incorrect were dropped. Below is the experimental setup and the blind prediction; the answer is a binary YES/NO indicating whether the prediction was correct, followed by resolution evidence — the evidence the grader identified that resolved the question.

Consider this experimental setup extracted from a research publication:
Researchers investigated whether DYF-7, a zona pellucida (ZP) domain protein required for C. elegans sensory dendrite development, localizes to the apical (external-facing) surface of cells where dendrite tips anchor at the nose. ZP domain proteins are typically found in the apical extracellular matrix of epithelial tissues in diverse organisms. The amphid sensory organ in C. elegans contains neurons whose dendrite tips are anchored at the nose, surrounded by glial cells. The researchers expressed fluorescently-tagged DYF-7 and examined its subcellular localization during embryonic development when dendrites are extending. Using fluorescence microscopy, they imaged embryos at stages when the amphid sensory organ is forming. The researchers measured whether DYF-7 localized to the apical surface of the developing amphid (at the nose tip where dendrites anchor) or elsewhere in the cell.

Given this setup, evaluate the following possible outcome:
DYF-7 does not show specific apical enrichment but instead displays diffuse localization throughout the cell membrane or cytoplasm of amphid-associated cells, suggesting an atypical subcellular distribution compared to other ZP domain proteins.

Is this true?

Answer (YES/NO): NO